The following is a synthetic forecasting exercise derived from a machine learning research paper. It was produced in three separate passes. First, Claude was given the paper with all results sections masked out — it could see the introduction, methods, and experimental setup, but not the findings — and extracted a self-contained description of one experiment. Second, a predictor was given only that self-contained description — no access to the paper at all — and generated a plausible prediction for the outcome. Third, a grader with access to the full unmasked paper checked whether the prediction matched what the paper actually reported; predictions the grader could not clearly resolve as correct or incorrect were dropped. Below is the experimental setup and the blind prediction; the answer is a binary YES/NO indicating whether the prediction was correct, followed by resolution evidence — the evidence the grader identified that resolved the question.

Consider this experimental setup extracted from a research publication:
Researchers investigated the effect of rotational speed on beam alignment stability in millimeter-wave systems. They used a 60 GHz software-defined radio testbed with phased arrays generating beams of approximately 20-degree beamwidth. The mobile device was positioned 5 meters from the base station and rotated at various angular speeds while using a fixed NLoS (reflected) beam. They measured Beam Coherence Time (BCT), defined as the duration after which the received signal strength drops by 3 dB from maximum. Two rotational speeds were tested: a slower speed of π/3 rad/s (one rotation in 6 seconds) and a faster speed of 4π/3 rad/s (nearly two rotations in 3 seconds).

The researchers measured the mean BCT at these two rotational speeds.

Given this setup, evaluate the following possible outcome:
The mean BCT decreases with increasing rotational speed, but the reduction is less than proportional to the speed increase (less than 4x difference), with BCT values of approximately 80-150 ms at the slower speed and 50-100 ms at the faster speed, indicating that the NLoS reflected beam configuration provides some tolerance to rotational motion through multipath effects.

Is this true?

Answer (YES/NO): NO